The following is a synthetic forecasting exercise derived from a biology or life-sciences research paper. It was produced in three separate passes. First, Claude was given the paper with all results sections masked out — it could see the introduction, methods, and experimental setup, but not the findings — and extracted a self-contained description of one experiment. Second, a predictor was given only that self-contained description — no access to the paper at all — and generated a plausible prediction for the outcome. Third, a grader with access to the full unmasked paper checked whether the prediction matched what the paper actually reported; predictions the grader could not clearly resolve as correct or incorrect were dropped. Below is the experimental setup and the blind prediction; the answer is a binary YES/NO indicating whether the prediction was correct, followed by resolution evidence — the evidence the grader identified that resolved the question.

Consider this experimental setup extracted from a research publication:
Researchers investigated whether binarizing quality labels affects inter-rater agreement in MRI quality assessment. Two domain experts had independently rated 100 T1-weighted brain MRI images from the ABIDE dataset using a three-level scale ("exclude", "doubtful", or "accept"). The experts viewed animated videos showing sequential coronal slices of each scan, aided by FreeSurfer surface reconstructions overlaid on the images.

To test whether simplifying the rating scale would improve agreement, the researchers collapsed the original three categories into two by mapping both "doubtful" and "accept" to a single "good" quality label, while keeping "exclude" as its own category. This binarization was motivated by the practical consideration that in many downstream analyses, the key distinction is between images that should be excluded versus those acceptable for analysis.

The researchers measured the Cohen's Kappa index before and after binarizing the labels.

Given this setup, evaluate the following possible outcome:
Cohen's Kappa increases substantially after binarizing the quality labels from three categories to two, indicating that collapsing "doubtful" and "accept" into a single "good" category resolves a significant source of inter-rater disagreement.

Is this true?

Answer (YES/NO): NO